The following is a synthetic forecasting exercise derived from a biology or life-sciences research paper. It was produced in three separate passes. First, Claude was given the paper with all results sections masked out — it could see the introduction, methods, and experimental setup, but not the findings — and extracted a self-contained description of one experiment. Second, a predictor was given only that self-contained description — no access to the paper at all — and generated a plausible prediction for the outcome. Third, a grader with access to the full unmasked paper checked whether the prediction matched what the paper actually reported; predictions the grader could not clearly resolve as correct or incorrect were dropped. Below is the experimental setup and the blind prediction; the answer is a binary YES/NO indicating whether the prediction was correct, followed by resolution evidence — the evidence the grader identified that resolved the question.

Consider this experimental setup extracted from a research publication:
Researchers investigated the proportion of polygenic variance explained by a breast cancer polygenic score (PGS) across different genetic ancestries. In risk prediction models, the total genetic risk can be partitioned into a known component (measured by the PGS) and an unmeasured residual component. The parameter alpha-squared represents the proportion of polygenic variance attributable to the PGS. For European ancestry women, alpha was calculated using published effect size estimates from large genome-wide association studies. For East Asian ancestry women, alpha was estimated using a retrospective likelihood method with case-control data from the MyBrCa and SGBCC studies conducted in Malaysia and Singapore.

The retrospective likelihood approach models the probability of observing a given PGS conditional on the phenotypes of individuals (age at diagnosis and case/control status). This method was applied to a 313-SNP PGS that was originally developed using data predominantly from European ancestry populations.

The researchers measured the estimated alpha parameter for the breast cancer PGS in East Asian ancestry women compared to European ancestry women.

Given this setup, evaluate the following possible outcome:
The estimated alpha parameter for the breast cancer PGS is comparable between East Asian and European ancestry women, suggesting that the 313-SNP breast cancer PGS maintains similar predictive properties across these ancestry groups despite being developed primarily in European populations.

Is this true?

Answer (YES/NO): NO